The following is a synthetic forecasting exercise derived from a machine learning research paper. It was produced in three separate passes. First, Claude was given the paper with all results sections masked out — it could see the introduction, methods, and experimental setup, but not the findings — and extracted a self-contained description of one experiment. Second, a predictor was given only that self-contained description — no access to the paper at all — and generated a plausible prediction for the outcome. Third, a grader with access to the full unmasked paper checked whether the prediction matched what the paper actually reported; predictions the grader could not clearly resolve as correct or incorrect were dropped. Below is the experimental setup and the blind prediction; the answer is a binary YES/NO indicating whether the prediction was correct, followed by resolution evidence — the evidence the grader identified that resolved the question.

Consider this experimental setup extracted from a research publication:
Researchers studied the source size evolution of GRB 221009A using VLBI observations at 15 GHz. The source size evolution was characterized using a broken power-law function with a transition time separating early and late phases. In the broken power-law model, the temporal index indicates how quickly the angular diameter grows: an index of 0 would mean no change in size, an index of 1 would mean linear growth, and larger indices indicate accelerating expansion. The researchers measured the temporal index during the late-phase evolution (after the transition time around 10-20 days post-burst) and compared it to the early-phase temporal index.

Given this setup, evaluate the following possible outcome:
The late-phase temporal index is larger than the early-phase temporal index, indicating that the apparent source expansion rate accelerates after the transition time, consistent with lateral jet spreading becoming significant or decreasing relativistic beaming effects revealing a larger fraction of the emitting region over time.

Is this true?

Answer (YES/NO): YES